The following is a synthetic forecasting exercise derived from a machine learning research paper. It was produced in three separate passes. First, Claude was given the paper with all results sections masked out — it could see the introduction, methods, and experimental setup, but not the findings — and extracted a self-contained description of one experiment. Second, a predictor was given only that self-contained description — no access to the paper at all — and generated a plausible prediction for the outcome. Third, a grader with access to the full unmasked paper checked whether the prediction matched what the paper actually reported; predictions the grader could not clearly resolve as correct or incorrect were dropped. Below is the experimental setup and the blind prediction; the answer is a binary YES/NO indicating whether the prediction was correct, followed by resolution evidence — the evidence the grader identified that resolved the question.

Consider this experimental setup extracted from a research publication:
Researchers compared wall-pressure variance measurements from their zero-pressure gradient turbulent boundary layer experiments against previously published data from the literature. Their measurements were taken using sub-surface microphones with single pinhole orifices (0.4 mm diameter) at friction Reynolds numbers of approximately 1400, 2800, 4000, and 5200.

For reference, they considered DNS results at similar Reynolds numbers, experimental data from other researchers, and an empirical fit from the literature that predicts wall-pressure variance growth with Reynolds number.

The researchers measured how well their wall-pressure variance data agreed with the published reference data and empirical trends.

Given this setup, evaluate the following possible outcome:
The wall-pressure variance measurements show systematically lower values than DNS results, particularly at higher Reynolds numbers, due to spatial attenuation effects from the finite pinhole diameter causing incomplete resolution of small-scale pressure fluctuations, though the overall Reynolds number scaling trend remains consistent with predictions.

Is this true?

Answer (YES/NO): NO